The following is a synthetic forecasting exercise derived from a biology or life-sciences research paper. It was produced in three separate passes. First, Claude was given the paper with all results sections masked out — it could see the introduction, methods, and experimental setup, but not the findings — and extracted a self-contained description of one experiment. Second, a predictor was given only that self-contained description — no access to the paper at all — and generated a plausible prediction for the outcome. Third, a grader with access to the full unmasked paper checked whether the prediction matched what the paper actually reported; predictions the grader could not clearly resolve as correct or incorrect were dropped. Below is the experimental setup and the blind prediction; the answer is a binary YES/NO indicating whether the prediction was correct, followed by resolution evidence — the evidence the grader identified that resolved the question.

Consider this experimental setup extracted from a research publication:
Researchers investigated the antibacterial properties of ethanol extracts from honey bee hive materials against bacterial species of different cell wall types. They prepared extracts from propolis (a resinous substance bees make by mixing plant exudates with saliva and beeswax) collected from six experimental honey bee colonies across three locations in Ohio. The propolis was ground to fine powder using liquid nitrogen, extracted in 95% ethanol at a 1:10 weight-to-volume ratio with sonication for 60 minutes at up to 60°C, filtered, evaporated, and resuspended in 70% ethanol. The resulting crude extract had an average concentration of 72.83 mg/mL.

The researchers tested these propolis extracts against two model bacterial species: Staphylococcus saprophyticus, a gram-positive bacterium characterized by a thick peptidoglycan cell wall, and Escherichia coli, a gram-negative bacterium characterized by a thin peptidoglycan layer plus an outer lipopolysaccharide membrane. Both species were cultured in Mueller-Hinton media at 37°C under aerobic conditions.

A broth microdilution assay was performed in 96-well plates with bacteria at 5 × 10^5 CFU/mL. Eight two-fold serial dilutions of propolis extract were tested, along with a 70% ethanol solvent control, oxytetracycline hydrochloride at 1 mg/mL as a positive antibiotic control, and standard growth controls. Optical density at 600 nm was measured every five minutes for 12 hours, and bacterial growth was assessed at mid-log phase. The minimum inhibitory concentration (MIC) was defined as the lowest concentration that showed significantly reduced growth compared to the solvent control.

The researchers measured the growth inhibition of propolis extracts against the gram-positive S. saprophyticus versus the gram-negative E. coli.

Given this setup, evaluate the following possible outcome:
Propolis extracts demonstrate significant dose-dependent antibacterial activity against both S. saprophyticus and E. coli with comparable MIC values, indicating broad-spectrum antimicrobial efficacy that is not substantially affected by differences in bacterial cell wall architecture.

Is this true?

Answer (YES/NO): NO